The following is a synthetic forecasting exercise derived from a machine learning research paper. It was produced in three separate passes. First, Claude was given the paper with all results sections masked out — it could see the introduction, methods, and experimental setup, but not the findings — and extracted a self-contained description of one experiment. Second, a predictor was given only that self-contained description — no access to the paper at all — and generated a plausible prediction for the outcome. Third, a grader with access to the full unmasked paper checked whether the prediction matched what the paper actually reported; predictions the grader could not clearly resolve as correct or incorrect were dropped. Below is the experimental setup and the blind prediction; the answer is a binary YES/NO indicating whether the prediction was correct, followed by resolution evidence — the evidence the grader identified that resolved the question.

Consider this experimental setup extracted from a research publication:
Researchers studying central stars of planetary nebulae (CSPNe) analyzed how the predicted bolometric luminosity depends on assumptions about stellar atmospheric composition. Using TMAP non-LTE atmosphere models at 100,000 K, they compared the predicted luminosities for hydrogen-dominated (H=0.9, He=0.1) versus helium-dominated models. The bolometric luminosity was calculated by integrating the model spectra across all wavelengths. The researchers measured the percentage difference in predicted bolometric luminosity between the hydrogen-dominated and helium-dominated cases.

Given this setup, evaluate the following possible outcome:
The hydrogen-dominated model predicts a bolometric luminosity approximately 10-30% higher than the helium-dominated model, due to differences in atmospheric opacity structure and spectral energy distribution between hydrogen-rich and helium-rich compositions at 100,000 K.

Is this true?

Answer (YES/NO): NO